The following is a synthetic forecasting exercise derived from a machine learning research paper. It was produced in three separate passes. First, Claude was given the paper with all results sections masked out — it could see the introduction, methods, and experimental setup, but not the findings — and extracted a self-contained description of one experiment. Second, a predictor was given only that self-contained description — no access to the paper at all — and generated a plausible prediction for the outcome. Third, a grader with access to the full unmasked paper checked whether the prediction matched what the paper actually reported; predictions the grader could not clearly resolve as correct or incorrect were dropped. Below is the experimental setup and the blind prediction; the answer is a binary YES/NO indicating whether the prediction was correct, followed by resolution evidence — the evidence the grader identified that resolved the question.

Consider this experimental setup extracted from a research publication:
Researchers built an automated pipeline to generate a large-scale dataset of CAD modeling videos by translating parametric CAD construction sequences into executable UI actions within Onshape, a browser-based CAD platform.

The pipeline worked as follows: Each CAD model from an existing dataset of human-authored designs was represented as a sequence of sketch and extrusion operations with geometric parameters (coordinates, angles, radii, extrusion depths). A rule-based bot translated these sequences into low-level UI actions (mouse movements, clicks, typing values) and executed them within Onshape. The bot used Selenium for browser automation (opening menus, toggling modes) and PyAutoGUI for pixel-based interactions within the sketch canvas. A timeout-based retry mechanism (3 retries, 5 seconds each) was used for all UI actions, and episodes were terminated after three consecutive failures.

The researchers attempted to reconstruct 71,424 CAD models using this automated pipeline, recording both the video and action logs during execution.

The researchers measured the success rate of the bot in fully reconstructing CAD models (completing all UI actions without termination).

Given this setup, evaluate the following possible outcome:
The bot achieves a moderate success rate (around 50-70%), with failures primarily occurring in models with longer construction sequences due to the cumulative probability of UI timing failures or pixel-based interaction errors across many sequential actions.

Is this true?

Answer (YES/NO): NO